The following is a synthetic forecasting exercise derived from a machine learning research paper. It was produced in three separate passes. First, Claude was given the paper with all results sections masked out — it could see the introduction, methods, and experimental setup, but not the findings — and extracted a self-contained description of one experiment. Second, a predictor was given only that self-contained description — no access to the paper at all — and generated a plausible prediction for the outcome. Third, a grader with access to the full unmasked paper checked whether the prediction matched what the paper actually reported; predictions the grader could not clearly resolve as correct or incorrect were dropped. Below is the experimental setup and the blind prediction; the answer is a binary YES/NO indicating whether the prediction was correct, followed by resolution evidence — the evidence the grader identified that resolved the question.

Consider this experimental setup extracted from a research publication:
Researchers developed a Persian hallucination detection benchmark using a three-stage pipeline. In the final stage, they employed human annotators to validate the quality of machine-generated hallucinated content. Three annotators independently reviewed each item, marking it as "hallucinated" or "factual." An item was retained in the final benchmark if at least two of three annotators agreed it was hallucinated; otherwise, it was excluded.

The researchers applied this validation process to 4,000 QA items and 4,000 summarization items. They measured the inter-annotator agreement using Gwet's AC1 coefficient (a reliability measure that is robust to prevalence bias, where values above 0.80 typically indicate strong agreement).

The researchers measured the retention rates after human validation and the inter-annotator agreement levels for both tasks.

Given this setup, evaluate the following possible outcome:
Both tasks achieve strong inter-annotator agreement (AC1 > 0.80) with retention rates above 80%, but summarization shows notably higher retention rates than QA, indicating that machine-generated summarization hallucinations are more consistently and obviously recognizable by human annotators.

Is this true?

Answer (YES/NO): YES